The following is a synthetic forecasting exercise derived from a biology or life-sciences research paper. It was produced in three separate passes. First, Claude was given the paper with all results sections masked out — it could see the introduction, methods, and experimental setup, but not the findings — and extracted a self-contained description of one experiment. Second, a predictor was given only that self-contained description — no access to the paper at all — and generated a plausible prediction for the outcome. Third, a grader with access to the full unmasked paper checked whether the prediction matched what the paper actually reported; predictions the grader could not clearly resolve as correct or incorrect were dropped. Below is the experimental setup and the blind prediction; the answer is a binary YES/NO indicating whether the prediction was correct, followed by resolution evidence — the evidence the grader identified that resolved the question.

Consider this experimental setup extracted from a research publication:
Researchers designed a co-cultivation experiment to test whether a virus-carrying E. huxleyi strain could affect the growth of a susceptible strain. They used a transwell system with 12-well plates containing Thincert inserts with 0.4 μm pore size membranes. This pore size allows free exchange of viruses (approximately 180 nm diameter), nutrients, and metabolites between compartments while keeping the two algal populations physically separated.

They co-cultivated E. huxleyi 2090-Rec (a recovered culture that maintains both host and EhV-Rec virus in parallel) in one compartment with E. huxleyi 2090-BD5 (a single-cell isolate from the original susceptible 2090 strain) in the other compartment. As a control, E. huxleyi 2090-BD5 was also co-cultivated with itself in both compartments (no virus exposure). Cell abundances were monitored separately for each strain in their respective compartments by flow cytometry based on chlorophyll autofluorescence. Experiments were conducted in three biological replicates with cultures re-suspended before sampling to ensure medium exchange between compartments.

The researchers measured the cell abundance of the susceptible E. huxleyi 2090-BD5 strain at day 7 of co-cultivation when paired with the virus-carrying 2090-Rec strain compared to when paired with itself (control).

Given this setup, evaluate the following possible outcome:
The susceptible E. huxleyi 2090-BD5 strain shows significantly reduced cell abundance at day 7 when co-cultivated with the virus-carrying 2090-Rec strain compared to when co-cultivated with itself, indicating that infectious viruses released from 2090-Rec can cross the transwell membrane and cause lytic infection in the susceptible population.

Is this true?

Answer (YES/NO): NO